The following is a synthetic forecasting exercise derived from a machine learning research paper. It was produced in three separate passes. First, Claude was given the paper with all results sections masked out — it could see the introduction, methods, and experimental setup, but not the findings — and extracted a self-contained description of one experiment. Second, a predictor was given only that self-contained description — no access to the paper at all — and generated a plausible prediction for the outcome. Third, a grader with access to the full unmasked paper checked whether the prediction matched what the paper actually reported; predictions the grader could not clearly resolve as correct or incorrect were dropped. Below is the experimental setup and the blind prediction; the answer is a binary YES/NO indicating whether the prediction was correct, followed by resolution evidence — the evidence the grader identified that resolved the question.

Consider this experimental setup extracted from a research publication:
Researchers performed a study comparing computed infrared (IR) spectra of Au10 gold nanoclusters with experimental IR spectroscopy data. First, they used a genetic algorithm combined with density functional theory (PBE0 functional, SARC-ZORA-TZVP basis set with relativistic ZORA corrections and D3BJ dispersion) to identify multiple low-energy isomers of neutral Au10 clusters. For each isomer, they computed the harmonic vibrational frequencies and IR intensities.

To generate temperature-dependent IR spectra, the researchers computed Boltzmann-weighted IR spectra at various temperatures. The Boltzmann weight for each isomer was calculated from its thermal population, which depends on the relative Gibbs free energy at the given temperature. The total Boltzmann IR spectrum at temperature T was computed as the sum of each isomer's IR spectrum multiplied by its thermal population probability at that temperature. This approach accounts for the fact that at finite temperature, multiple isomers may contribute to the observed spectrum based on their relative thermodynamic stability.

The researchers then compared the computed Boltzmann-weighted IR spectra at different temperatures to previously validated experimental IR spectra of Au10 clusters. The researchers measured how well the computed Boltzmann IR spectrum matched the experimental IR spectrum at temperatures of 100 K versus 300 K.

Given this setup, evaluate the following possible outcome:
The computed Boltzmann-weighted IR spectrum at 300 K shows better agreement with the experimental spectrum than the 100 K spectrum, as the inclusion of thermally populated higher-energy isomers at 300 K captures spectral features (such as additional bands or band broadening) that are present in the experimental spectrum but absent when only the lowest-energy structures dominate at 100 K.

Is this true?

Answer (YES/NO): NO